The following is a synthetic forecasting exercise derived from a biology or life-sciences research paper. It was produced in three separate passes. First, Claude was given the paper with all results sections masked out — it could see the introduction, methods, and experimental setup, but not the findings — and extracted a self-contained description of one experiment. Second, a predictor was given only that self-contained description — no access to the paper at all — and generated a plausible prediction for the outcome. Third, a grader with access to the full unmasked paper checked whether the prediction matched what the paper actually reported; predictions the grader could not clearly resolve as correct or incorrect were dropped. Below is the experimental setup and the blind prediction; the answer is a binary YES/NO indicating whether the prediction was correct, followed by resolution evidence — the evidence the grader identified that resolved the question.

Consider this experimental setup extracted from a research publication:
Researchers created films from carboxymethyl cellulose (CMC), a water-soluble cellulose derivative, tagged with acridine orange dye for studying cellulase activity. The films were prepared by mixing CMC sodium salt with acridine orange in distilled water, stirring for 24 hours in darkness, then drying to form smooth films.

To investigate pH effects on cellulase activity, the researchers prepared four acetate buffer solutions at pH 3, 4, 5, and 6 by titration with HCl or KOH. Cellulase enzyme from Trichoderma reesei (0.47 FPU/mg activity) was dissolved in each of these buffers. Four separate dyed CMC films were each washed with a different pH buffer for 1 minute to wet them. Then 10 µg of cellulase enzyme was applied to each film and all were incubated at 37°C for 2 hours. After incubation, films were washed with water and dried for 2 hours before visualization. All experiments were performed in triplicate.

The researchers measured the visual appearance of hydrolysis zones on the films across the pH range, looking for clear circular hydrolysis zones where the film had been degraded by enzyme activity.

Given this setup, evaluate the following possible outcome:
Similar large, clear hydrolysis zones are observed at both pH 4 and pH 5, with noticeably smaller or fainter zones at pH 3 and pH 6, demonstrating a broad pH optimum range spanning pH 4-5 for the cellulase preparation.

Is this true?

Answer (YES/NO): NO